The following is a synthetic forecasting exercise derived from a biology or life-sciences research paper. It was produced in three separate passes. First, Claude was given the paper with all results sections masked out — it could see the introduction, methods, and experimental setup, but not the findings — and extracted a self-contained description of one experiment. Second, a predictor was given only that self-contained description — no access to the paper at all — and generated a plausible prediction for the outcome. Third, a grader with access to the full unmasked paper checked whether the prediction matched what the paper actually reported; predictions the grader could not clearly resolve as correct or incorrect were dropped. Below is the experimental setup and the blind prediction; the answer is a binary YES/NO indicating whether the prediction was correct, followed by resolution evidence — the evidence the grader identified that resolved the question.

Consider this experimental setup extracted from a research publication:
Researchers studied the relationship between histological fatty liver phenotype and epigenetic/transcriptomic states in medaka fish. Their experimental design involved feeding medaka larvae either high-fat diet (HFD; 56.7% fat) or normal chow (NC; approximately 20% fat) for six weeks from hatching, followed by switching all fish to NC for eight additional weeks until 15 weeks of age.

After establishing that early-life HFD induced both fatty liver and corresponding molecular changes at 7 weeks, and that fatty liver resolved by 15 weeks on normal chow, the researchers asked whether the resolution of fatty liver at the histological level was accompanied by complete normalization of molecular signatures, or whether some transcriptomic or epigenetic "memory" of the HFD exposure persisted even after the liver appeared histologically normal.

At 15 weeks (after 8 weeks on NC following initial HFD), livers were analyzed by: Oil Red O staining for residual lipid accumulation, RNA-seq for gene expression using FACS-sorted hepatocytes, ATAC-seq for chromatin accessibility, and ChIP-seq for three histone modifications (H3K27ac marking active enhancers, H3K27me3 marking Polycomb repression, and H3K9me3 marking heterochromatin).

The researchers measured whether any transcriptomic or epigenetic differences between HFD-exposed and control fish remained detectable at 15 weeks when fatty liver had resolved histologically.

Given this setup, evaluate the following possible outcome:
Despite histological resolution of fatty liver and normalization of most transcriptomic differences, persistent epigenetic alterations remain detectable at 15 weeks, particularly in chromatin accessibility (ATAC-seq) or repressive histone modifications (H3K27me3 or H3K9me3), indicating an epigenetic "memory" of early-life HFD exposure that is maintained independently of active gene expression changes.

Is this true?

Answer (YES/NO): NO